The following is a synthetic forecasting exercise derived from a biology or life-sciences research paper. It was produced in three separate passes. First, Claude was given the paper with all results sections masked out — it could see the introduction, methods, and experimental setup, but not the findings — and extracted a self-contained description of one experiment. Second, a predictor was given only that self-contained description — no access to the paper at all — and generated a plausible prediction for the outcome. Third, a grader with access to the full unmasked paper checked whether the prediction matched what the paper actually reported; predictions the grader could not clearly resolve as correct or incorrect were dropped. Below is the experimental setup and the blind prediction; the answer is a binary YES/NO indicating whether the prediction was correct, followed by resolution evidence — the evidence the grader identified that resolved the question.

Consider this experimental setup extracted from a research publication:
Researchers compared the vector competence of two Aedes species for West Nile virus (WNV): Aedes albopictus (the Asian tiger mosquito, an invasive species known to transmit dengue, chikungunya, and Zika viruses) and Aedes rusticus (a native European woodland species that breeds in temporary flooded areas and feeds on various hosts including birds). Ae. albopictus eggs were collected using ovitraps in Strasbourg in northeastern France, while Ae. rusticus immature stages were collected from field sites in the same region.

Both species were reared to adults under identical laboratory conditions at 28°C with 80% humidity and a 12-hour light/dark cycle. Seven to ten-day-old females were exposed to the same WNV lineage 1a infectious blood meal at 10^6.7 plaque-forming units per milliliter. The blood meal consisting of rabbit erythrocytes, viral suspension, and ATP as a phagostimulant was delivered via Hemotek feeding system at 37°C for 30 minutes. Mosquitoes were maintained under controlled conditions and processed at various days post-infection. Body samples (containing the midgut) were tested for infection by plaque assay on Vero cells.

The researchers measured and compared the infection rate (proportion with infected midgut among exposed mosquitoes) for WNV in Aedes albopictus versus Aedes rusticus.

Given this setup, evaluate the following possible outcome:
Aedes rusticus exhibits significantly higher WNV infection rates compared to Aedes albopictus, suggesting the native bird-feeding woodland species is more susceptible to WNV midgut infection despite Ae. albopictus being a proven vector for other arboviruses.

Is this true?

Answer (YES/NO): NO